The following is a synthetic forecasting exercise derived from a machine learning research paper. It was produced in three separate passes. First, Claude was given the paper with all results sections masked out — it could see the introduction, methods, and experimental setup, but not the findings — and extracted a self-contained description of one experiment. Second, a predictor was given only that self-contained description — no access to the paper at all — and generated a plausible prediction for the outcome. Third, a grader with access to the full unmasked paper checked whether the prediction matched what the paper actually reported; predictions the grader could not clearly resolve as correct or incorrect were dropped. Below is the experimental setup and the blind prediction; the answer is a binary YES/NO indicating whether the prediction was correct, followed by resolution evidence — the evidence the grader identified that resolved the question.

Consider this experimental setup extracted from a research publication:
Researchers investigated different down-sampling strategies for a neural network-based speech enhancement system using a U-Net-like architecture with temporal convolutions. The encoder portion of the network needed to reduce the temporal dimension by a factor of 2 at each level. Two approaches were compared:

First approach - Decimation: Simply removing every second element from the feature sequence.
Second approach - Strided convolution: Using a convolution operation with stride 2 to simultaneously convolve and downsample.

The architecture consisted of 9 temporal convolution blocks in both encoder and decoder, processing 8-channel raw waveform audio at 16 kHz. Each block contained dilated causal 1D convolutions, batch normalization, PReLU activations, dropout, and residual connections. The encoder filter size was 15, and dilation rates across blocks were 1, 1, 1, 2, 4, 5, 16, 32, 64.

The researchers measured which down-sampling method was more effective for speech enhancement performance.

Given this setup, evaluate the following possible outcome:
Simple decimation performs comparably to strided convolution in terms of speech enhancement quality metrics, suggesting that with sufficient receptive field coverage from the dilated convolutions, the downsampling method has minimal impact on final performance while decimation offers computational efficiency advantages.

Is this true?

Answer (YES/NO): NO